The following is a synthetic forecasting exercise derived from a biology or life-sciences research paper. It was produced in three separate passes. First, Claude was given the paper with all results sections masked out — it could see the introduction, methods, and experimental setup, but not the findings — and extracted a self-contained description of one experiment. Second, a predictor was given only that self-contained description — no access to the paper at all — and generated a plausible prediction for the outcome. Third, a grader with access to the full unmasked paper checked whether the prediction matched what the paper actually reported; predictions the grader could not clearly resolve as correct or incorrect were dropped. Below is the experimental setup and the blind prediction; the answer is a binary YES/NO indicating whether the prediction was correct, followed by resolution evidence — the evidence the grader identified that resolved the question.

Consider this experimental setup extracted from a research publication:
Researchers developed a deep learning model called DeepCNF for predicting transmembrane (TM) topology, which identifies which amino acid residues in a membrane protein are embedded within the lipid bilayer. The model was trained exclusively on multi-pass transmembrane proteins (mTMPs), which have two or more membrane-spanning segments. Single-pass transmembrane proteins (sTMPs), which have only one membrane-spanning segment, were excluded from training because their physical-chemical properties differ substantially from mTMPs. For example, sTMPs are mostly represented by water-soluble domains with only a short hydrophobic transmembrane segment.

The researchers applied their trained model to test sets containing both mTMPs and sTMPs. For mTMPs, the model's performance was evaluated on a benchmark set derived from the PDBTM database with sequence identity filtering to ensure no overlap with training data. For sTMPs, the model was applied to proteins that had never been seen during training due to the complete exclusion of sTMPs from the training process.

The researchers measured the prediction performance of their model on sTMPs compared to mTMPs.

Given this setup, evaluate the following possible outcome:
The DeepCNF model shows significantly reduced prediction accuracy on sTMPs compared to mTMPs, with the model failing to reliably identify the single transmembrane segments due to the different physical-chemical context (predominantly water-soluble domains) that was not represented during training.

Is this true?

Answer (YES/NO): YES